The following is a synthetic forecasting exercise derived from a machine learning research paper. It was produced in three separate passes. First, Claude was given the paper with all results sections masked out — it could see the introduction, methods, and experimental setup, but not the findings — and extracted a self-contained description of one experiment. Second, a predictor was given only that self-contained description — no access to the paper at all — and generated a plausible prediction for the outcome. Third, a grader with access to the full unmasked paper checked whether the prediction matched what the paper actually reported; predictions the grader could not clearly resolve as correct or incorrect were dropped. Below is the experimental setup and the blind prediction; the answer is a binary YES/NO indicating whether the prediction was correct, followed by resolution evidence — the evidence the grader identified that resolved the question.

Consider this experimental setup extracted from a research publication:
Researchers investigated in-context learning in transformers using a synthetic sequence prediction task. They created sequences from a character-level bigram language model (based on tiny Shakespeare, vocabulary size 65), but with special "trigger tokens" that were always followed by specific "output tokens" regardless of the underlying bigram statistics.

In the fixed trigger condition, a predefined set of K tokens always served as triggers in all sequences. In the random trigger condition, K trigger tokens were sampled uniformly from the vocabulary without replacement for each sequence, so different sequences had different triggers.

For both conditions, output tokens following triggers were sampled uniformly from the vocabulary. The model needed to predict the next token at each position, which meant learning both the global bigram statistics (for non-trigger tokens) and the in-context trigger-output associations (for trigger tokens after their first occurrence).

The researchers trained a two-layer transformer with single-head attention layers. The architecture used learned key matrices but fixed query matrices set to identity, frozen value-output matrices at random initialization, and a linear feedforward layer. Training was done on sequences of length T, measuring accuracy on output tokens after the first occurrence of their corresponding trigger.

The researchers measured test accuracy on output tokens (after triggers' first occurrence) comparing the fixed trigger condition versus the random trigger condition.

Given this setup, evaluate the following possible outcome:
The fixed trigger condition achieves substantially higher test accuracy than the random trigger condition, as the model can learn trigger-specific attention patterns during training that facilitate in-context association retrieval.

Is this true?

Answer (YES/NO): YES